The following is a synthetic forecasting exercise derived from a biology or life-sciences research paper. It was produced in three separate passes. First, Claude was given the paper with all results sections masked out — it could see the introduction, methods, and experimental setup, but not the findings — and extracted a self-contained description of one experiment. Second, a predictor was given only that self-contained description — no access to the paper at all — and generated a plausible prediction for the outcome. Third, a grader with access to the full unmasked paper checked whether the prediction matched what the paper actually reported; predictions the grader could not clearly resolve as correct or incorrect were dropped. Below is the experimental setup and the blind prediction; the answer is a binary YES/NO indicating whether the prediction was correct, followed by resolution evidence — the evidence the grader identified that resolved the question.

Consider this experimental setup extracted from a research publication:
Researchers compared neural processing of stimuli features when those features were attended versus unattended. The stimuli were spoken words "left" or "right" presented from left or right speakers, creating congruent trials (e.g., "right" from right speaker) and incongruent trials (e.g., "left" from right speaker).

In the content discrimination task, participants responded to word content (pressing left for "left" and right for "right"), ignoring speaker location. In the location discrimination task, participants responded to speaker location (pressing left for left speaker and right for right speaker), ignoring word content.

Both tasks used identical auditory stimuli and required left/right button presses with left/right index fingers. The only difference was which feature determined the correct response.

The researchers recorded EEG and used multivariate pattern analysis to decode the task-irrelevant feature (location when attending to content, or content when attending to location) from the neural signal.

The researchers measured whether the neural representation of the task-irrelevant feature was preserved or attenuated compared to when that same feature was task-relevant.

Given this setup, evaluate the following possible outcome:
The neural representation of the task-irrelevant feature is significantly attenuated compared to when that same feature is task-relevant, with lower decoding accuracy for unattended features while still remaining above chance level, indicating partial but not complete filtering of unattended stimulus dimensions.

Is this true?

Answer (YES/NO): YES